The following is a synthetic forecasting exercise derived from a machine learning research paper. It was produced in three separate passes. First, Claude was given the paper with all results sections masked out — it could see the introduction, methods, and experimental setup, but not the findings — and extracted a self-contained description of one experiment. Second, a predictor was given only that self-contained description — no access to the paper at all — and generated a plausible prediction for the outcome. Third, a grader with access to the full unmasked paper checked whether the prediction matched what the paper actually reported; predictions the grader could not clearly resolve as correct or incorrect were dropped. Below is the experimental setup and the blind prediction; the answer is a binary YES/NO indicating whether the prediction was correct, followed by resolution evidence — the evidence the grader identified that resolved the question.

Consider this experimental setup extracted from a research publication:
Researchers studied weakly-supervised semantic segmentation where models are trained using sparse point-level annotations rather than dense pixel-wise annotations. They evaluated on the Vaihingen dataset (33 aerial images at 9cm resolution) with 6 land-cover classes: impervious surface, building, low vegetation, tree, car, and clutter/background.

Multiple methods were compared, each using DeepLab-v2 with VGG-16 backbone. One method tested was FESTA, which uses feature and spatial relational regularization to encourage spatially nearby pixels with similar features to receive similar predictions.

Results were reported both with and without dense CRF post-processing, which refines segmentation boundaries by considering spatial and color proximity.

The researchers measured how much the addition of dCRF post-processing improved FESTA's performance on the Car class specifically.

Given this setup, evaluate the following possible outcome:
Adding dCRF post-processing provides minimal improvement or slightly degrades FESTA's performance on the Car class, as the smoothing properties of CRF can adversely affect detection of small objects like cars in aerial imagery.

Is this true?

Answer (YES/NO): NO